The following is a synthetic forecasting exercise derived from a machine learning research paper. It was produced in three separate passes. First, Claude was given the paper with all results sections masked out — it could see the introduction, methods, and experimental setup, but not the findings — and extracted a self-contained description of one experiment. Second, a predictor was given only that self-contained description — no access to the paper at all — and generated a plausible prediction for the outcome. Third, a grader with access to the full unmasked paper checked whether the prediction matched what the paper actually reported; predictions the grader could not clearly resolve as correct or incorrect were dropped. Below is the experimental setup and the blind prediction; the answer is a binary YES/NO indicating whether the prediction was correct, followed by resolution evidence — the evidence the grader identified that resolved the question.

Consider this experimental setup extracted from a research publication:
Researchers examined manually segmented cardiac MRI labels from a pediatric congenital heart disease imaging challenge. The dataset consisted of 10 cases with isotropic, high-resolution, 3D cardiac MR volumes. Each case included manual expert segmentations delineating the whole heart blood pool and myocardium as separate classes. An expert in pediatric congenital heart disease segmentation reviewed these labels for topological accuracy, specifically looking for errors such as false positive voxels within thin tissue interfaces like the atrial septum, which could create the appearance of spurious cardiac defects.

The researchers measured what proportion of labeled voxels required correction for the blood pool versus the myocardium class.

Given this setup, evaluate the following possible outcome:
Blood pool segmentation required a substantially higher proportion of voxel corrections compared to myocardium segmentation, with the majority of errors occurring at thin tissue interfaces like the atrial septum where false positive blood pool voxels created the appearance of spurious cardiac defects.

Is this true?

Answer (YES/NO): YES